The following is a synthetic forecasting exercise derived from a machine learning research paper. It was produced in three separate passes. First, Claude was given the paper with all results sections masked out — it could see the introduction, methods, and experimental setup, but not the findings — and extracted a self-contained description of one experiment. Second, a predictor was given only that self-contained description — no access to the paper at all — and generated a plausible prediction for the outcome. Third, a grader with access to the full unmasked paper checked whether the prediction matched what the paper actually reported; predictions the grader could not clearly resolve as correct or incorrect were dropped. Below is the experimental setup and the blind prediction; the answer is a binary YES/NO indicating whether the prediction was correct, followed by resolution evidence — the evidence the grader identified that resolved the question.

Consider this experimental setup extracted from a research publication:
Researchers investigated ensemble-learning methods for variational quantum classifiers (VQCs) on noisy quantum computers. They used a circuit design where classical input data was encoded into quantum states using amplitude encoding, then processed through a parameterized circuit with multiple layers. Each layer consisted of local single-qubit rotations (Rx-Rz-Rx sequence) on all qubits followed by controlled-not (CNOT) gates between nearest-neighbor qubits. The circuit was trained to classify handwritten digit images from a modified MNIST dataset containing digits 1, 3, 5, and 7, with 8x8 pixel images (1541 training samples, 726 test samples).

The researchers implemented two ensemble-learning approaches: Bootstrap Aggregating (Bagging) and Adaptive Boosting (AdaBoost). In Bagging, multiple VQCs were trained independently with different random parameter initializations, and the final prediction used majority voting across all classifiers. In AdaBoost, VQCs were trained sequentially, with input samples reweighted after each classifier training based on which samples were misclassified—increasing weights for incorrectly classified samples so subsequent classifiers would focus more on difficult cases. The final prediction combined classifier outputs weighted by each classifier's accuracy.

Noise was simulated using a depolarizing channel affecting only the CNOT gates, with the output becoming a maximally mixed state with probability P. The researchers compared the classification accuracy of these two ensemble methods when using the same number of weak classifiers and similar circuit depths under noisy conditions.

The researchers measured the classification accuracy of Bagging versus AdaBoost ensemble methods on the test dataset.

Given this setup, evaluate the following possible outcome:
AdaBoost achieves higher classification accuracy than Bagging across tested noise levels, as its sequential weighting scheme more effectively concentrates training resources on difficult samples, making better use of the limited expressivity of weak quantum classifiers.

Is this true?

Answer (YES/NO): YES